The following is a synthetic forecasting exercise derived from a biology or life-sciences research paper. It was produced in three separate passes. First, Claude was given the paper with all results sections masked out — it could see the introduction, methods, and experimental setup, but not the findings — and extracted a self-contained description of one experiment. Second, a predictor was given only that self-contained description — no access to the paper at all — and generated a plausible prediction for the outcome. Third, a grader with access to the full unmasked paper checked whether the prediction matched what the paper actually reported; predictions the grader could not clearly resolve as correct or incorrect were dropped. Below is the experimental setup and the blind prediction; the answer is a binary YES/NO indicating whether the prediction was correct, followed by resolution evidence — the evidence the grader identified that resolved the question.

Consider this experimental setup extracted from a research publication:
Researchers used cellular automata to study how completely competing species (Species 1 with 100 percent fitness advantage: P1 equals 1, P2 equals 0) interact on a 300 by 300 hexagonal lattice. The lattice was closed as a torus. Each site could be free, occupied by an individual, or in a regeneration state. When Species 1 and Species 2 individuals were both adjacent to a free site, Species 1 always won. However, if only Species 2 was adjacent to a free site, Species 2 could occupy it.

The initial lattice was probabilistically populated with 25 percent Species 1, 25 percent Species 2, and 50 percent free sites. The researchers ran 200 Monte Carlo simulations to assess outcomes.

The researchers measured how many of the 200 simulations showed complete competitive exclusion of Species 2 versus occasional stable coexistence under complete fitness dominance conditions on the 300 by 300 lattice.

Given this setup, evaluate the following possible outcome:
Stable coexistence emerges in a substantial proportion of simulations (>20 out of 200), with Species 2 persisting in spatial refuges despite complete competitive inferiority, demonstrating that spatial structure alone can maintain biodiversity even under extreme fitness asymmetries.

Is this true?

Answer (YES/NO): NO